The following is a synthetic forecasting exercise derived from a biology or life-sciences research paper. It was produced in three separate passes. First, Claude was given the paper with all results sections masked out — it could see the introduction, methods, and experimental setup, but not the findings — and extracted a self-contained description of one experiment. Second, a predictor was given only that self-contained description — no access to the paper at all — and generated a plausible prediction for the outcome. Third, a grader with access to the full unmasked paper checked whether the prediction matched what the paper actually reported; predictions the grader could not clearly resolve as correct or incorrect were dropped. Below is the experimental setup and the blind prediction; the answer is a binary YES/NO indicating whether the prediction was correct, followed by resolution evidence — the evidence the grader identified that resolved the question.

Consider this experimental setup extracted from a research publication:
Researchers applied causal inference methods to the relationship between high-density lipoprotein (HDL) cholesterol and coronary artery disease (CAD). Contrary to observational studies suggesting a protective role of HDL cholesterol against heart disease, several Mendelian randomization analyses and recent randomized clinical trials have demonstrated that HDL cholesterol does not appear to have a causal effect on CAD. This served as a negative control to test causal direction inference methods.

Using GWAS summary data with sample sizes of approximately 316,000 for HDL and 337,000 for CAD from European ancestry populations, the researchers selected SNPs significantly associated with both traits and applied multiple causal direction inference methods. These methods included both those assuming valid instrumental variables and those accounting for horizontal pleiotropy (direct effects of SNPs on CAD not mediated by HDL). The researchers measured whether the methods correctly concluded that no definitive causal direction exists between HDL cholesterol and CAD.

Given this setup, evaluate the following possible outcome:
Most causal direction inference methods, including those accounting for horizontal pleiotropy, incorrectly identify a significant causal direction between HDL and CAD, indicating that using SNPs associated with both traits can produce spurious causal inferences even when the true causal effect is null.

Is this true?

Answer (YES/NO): NO